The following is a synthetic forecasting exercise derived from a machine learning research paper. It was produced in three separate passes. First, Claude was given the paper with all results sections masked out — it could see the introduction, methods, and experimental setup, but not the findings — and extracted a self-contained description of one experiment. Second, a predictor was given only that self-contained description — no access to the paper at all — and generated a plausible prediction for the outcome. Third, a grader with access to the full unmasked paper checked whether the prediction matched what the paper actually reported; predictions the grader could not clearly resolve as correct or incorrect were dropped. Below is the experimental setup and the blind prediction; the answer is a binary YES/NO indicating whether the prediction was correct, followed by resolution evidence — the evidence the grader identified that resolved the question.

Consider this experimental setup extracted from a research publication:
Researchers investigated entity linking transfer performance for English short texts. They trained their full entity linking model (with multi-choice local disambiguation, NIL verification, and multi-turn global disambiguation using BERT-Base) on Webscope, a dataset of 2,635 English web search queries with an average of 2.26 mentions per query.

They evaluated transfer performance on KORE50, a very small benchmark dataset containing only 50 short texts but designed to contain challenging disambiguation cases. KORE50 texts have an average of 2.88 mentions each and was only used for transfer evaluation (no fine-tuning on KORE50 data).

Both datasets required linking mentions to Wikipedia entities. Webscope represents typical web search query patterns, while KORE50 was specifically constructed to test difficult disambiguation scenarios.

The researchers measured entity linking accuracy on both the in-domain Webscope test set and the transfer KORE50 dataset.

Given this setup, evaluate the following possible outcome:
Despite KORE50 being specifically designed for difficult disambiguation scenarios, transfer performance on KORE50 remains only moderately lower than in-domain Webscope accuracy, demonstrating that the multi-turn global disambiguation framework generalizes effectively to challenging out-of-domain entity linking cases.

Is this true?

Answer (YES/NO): NO